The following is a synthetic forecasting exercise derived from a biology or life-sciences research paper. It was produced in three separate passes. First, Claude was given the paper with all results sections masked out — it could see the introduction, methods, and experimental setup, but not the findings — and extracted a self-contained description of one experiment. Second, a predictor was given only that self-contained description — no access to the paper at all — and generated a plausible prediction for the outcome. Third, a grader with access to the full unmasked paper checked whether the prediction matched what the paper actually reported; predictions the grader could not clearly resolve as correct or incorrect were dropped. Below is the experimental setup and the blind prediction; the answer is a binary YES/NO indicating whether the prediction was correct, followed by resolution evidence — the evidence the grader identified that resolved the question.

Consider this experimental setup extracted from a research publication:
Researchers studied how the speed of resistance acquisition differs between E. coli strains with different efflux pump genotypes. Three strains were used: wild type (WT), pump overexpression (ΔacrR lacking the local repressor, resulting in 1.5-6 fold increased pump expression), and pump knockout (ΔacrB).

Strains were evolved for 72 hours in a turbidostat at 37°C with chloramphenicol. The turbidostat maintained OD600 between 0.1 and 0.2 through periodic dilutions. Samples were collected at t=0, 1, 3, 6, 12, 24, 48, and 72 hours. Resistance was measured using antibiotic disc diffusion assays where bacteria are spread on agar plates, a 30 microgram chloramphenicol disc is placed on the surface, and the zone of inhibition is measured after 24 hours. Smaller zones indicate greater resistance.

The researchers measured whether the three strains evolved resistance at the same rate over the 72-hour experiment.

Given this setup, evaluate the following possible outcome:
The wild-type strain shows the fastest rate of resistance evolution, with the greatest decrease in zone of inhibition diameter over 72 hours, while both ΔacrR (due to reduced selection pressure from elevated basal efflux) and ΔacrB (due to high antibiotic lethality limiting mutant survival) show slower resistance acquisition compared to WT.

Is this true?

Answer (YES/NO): YES